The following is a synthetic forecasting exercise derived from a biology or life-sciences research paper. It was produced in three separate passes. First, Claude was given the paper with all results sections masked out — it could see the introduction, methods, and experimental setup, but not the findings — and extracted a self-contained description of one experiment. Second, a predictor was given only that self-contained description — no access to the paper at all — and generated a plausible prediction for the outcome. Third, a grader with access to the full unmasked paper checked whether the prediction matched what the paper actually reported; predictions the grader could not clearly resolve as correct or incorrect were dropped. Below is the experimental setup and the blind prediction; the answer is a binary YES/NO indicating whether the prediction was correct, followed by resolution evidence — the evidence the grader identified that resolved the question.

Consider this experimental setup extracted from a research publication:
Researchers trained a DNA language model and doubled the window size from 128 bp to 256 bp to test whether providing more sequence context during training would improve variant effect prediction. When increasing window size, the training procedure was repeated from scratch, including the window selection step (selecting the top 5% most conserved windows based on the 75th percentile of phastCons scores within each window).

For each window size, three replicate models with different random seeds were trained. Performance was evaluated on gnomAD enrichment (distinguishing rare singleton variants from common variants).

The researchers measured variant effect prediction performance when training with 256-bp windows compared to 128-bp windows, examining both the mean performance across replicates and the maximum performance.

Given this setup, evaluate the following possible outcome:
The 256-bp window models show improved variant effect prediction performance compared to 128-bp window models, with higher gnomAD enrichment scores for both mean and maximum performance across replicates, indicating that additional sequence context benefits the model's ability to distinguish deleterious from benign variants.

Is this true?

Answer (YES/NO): NO